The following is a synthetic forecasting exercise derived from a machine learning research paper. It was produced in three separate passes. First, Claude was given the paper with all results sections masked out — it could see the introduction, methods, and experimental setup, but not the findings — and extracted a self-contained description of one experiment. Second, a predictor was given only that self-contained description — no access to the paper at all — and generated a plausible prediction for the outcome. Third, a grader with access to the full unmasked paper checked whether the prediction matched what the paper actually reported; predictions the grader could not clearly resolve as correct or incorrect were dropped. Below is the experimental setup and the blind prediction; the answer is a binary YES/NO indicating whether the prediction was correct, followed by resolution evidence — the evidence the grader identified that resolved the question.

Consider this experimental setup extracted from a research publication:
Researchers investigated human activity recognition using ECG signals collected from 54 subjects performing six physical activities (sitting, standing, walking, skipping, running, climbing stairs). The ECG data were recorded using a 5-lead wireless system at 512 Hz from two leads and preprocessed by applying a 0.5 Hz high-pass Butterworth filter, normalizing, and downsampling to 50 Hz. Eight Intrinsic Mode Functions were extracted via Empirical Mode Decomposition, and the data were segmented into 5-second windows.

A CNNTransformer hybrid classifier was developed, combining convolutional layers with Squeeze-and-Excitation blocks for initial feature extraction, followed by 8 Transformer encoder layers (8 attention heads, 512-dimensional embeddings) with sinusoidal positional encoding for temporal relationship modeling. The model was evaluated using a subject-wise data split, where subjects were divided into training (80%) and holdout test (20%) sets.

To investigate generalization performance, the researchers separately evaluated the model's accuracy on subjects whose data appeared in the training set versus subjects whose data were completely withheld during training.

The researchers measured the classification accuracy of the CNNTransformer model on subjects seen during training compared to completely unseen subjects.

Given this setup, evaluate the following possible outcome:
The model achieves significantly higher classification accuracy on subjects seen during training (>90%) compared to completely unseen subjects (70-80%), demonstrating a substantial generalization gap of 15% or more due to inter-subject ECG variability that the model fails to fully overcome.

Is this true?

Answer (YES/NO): YES